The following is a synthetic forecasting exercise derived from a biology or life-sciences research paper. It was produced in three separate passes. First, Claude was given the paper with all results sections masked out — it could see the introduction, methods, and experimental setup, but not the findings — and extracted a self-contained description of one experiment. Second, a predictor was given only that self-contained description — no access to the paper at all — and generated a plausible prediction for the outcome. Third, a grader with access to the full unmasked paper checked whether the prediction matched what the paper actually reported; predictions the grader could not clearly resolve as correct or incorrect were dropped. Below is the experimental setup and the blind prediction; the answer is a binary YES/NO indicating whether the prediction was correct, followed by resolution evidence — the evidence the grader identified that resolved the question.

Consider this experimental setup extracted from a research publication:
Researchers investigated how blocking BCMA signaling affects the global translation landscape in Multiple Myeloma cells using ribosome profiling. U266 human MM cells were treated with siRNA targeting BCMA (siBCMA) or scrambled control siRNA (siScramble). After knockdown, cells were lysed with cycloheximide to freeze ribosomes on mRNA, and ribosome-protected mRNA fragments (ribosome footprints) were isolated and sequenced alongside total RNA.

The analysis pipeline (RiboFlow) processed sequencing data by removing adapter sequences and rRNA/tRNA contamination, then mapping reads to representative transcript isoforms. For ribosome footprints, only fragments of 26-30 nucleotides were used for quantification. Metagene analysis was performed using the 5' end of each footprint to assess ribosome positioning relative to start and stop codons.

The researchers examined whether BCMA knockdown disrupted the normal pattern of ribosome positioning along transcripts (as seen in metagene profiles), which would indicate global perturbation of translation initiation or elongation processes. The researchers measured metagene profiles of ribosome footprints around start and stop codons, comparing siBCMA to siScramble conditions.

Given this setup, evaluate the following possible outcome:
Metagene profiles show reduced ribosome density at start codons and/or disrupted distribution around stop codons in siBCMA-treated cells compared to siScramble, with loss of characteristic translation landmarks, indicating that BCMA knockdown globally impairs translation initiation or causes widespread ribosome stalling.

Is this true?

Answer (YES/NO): NO